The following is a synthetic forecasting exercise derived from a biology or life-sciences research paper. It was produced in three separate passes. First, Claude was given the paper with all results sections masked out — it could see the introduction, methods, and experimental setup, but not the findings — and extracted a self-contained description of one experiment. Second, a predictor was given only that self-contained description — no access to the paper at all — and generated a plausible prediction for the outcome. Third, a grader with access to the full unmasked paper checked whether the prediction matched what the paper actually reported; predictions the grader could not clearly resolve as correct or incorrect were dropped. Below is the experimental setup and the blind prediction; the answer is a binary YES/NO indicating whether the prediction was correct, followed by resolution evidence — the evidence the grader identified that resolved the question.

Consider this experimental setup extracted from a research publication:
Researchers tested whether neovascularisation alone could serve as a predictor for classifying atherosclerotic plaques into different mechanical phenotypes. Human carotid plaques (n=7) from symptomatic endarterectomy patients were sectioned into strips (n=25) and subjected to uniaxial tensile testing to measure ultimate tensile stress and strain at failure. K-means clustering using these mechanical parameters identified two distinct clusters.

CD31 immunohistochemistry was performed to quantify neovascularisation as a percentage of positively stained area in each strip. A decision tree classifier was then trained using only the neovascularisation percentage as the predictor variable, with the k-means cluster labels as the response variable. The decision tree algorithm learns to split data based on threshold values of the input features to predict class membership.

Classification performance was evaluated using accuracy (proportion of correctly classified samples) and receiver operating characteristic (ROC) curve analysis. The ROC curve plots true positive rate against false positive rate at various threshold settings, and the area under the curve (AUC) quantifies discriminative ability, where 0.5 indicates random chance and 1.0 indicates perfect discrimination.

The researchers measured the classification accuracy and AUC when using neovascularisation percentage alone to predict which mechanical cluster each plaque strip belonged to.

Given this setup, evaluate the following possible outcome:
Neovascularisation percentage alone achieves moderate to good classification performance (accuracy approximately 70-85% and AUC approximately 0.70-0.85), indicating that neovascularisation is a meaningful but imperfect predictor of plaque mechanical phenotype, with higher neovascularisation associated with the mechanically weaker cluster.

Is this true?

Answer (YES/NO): YES